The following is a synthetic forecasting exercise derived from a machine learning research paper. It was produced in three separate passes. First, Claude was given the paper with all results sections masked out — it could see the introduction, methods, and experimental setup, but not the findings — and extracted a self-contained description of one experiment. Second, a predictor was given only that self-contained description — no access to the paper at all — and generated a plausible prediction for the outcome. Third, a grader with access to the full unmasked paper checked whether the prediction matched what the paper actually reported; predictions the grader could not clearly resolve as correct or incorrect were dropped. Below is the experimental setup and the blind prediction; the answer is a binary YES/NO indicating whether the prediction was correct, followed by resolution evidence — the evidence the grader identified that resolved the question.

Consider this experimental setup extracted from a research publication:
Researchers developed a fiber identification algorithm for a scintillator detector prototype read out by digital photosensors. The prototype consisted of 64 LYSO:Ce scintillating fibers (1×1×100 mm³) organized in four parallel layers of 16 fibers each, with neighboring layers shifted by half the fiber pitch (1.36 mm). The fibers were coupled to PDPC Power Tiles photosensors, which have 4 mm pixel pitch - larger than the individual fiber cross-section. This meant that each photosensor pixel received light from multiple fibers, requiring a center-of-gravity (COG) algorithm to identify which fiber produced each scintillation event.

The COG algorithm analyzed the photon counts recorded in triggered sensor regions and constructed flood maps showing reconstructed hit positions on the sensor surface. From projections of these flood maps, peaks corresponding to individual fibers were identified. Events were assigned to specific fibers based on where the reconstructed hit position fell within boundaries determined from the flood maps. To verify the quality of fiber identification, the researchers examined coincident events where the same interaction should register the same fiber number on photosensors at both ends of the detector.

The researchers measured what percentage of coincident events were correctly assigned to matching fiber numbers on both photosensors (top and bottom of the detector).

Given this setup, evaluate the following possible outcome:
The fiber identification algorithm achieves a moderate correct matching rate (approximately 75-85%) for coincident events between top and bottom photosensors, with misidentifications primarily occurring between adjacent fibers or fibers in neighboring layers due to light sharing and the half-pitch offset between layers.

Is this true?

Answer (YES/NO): YES